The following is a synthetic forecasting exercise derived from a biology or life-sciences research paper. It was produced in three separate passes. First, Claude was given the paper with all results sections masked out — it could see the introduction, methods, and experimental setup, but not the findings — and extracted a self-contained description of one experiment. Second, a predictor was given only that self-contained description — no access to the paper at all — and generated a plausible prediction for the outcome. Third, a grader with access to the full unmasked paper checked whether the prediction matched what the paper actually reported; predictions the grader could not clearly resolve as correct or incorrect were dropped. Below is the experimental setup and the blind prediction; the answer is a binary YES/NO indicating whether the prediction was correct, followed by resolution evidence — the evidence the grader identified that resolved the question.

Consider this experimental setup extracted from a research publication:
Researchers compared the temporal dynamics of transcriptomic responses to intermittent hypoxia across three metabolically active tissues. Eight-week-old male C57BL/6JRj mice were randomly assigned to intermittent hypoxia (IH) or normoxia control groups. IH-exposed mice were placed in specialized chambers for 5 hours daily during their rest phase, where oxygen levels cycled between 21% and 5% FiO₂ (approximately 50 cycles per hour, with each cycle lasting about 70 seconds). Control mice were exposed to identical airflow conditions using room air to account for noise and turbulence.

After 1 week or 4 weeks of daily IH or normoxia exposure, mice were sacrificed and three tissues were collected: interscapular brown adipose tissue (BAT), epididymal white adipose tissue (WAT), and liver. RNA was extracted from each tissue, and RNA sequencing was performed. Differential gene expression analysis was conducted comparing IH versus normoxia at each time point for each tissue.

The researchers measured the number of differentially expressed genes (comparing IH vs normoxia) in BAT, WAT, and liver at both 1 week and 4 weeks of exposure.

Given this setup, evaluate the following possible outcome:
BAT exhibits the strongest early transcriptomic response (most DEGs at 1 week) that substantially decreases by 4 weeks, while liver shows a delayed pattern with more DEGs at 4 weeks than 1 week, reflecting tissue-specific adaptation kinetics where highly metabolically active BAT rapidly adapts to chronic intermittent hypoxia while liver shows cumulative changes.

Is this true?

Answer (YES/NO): NO